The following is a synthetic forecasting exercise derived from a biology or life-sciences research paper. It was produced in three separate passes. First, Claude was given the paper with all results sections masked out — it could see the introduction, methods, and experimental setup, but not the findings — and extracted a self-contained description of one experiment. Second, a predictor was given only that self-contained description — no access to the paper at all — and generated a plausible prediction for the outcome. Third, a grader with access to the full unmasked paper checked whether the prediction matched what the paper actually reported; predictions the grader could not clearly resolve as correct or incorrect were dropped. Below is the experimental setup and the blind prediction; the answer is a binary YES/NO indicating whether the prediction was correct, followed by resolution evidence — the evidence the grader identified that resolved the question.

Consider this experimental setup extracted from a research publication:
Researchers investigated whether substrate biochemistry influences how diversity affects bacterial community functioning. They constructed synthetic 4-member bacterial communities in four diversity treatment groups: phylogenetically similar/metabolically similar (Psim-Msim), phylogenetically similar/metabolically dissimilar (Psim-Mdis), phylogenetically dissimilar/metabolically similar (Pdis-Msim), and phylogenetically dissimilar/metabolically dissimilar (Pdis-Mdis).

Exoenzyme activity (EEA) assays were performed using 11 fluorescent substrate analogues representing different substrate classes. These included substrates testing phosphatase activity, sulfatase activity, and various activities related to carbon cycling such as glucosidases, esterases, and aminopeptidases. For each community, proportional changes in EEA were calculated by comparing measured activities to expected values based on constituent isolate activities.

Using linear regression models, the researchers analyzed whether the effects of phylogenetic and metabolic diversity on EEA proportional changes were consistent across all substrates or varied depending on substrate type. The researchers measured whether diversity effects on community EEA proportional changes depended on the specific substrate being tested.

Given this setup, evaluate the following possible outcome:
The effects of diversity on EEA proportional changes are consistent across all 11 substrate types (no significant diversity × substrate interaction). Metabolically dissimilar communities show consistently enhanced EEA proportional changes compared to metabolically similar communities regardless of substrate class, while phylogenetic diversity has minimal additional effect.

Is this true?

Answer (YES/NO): NO